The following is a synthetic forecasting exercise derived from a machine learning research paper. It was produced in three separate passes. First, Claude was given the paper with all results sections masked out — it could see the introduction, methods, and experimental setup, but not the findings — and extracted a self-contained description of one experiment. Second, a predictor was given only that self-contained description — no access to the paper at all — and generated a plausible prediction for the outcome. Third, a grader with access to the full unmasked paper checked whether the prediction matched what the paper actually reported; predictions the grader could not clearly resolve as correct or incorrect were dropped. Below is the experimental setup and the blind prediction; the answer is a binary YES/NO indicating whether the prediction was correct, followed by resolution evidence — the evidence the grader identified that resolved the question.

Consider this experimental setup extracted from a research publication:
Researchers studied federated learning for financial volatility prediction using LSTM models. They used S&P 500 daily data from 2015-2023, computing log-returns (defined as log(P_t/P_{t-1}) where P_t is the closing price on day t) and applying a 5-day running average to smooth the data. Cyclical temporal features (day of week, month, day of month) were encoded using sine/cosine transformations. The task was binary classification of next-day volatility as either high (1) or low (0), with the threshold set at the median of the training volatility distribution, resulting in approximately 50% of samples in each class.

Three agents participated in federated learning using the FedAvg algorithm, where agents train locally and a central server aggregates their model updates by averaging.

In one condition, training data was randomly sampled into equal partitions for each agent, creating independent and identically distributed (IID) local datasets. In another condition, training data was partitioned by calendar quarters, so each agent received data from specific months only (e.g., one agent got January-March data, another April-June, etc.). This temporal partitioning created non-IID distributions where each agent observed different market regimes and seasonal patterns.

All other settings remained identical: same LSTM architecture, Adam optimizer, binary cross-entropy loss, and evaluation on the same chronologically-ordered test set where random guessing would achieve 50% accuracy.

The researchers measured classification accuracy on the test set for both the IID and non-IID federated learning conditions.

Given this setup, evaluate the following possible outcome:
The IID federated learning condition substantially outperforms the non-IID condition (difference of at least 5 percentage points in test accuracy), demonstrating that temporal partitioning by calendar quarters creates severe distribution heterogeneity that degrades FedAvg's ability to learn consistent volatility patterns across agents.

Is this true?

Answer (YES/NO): NO